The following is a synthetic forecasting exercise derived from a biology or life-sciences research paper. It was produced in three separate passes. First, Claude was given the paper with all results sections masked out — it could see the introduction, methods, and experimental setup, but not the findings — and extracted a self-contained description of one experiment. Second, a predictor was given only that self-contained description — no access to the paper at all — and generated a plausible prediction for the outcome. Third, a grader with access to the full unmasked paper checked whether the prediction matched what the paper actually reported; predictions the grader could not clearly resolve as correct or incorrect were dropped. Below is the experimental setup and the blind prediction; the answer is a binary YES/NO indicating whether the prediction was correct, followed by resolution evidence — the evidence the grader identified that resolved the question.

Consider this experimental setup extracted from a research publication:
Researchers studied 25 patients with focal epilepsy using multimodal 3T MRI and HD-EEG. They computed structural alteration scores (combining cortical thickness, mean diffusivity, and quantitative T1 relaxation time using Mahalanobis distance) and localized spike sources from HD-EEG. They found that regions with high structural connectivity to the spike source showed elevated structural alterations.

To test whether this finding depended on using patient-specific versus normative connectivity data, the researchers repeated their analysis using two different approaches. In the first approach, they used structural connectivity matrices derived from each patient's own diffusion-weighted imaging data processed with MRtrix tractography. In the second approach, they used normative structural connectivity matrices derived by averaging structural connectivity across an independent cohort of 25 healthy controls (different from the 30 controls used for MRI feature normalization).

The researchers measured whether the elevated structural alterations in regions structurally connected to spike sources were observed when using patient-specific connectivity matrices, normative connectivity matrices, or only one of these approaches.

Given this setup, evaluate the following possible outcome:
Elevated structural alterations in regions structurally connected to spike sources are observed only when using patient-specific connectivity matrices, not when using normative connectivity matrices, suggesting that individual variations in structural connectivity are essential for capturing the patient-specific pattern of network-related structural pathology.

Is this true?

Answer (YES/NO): YES